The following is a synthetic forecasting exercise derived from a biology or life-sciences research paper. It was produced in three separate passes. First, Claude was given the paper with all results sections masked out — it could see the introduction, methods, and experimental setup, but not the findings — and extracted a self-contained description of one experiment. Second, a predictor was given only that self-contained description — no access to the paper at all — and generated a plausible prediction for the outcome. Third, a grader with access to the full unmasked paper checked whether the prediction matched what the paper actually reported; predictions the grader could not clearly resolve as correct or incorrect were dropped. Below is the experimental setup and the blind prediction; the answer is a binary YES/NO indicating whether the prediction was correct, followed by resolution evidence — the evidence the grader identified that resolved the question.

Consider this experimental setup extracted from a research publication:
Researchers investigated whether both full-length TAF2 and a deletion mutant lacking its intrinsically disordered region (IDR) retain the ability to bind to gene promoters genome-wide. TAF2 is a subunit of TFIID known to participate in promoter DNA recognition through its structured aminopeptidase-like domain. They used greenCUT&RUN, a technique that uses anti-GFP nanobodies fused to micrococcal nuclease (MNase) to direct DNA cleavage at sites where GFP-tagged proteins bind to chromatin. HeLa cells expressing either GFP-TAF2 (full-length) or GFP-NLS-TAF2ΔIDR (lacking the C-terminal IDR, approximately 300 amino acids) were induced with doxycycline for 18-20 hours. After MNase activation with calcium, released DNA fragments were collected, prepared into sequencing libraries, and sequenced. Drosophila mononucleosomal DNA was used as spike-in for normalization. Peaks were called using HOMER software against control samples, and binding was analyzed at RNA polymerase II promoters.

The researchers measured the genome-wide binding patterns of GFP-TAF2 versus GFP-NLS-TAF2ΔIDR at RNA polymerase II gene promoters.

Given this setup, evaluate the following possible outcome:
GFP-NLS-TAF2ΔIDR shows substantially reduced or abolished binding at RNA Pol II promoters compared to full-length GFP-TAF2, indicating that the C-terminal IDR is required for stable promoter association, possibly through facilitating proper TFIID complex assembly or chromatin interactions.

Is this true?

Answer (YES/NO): NO